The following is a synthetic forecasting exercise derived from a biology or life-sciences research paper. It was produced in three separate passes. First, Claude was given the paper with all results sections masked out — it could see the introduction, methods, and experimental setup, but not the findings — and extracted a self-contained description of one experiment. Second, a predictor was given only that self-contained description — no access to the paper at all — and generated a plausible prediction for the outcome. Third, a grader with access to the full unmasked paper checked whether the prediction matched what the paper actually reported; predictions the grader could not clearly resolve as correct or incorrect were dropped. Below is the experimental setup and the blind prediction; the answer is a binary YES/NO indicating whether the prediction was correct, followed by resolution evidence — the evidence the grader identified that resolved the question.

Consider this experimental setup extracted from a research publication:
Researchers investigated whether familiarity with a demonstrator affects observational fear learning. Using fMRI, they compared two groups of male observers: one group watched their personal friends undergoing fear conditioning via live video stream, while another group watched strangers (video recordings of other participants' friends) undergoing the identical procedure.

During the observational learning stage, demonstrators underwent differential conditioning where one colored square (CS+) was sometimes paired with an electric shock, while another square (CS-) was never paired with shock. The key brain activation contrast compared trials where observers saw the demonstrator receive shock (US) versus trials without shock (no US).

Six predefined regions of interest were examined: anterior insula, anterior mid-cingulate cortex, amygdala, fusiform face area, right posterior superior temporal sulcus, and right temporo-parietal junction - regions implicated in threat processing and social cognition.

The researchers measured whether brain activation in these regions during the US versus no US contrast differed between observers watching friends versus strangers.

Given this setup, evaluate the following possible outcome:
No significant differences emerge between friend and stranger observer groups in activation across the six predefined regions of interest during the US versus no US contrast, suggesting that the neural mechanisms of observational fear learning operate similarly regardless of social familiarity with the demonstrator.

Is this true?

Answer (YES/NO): YES